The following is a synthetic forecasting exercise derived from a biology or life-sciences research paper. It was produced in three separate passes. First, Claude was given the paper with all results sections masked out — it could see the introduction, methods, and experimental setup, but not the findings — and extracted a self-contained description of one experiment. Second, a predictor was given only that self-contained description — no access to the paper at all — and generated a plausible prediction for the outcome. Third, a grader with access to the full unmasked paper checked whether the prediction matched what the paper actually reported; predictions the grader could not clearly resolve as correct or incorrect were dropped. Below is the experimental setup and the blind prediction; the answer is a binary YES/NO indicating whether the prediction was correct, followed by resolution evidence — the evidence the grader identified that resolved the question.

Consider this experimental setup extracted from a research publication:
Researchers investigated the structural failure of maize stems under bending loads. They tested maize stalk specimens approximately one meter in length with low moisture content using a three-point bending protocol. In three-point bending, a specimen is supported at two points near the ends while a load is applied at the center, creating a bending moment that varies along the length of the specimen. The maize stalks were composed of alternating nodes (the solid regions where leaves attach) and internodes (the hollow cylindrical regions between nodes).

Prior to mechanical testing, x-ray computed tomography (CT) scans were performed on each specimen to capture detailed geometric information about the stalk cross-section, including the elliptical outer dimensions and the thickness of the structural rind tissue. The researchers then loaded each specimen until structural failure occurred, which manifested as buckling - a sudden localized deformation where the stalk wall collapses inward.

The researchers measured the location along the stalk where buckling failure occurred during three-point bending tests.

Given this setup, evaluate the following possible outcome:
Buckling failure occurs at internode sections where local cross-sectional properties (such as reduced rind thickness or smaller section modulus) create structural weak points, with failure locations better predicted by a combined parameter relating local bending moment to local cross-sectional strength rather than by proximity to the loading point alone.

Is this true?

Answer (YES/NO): NO